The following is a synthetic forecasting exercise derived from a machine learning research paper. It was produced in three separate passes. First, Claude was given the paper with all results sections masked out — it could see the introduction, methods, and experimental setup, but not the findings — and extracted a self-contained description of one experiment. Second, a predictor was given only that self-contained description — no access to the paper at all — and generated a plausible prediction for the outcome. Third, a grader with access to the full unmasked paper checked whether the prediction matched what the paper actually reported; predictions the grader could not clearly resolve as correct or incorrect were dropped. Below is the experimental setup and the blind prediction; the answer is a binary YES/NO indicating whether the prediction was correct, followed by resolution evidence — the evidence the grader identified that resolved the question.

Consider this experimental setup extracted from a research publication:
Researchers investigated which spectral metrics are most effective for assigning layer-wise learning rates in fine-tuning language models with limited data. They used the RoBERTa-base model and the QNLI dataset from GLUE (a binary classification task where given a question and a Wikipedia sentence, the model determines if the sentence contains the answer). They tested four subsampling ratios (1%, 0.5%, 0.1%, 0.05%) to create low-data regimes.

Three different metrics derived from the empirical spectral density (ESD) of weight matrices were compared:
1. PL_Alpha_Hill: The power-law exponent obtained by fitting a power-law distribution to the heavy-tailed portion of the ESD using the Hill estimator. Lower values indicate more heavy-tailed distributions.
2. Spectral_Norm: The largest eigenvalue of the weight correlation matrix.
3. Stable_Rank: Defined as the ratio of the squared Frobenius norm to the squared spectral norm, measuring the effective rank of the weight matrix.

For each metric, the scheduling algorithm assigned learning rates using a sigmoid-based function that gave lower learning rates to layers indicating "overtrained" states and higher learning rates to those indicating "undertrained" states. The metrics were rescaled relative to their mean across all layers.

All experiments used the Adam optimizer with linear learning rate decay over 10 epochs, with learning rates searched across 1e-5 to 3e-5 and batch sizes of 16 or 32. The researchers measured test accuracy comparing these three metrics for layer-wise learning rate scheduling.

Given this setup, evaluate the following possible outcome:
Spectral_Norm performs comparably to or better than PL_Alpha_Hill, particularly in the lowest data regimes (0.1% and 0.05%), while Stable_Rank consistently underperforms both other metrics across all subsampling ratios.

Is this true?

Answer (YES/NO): NO